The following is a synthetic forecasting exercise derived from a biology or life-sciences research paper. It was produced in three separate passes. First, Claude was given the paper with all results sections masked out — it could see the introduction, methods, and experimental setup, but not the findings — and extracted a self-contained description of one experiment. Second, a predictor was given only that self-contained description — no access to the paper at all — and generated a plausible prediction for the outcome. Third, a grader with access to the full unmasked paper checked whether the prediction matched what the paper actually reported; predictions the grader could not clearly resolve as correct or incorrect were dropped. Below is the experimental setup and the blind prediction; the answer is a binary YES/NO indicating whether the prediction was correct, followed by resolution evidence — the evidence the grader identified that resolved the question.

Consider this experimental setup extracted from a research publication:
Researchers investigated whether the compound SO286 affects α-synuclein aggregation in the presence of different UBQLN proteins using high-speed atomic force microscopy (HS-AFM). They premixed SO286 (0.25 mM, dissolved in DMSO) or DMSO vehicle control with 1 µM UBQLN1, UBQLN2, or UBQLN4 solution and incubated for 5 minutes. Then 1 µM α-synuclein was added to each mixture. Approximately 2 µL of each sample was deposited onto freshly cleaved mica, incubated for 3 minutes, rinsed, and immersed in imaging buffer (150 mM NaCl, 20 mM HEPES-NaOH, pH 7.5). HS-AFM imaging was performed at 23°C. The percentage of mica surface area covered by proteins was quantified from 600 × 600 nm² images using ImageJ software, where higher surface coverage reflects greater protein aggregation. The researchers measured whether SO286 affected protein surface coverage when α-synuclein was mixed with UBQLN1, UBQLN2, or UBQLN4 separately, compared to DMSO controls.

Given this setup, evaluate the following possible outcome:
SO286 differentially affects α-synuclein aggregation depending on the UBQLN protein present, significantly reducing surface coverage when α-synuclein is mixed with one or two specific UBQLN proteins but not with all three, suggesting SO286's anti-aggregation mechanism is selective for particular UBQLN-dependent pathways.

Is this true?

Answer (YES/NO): YES